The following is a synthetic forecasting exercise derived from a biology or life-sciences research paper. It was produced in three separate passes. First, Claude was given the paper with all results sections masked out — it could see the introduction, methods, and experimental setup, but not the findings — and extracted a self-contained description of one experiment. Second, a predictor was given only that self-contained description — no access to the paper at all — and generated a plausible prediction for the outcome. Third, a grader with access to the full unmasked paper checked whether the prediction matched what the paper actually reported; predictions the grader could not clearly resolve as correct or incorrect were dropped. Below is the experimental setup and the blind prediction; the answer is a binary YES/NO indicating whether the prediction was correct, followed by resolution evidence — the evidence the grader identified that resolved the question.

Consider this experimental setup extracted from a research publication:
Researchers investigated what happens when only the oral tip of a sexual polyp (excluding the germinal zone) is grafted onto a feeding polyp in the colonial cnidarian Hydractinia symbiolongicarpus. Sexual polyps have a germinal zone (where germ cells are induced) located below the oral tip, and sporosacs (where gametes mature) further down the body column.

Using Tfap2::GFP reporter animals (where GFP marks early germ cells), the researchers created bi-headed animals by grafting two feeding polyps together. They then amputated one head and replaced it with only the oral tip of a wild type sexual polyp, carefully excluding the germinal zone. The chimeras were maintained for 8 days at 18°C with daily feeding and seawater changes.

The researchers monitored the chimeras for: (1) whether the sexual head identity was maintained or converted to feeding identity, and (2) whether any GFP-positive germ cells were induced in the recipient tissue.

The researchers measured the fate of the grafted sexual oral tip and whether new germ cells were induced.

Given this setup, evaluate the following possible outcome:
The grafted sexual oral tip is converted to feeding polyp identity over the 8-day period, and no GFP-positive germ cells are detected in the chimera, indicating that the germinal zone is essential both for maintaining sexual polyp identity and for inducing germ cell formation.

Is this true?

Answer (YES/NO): NO